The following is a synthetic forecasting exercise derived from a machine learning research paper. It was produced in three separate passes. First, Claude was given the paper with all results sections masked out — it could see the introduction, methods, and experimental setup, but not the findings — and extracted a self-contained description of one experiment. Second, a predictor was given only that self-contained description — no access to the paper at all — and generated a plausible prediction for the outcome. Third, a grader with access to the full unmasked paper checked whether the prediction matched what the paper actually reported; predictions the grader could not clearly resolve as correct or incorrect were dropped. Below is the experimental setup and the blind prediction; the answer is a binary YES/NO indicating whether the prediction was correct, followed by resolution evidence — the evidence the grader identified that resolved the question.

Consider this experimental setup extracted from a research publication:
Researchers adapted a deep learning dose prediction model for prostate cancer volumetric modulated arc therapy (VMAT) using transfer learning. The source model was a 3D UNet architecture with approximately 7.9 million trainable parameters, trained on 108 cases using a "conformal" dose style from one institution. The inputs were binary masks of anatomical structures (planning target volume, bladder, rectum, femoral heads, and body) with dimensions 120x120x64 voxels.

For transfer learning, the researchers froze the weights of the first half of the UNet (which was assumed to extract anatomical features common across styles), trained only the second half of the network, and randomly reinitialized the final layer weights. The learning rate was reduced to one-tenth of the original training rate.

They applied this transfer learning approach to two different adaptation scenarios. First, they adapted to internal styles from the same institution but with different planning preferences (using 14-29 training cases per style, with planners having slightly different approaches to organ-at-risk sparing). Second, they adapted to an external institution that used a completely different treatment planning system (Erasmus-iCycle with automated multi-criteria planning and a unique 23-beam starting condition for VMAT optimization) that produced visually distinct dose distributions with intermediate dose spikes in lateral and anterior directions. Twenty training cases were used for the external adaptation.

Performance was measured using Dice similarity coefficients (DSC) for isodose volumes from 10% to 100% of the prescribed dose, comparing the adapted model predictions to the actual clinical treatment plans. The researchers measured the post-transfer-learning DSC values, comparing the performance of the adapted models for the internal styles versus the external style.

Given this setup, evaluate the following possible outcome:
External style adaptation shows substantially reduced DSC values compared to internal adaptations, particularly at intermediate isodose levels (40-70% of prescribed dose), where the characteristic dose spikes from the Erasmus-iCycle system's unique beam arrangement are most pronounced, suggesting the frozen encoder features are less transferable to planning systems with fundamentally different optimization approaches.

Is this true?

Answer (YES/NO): NO